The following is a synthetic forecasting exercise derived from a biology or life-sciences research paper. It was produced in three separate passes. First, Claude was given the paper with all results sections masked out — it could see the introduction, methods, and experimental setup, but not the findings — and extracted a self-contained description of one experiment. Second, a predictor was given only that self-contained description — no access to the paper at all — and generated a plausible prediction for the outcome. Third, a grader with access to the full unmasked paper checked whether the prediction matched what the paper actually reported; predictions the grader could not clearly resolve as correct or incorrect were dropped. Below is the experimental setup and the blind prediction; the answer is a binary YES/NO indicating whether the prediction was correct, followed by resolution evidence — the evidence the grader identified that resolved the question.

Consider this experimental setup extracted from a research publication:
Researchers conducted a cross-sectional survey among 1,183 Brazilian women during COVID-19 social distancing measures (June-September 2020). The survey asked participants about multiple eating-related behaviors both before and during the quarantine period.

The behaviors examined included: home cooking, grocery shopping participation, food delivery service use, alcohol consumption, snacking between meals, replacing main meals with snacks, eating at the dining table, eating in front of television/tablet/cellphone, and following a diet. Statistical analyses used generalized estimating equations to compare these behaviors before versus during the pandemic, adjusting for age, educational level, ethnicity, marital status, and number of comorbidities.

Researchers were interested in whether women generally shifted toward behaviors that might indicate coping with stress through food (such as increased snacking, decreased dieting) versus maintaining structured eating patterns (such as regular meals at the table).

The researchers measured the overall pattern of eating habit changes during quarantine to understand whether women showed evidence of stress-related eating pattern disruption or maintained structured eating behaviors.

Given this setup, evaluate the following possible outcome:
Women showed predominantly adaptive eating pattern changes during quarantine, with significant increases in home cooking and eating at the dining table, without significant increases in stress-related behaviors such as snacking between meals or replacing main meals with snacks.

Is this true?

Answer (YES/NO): NO